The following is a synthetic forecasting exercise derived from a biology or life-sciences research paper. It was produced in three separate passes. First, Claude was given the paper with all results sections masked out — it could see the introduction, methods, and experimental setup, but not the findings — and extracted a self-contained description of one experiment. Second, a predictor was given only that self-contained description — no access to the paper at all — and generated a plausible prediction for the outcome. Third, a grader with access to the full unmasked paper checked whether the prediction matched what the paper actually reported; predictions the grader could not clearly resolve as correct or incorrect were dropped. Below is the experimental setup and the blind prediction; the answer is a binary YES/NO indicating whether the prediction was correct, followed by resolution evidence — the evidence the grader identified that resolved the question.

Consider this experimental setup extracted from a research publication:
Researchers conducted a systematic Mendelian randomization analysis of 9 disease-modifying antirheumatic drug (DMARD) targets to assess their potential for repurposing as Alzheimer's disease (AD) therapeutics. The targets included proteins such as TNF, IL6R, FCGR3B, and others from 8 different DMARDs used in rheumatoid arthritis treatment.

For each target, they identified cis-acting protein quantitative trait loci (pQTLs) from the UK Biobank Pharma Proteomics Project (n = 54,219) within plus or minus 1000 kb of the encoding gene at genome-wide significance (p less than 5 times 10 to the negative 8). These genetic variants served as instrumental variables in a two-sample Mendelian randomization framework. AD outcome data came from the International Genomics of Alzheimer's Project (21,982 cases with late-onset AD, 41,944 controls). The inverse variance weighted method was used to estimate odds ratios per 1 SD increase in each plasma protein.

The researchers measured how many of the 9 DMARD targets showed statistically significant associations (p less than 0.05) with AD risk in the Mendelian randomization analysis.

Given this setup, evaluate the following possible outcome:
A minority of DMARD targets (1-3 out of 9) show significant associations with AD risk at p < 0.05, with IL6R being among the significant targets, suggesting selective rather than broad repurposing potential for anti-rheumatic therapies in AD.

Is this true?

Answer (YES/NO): NO